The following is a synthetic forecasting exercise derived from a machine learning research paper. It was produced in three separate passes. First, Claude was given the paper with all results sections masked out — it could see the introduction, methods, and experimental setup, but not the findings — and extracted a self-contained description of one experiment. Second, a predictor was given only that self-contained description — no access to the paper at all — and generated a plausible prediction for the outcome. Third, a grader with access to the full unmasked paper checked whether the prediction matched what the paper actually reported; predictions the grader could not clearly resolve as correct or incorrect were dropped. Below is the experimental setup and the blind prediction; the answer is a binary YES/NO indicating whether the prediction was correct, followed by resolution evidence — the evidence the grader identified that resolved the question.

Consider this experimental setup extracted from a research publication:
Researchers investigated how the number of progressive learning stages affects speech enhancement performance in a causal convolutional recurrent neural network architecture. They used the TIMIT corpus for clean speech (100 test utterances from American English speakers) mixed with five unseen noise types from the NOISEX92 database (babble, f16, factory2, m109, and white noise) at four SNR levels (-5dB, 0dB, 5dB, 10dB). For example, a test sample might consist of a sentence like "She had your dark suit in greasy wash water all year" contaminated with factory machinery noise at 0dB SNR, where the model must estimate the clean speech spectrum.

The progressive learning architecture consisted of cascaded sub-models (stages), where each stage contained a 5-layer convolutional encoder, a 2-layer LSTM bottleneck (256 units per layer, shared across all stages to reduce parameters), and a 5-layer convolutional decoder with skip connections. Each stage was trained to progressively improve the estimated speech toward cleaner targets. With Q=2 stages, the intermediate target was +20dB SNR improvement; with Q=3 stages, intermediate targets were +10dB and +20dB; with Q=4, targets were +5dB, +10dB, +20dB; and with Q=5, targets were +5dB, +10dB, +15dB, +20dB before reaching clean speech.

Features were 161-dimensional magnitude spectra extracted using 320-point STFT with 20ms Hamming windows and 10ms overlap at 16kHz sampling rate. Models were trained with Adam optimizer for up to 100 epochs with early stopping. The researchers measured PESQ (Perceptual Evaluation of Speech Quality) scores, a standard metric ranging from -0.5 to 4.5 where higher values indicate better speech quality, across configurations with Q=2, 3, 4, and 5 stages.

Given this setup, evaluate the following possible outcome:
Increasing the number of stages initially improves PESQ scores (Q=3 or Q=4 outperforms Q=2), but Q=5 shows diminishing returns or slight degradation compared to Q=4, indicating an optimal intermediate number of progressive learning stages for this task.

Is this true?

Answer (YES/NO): NO